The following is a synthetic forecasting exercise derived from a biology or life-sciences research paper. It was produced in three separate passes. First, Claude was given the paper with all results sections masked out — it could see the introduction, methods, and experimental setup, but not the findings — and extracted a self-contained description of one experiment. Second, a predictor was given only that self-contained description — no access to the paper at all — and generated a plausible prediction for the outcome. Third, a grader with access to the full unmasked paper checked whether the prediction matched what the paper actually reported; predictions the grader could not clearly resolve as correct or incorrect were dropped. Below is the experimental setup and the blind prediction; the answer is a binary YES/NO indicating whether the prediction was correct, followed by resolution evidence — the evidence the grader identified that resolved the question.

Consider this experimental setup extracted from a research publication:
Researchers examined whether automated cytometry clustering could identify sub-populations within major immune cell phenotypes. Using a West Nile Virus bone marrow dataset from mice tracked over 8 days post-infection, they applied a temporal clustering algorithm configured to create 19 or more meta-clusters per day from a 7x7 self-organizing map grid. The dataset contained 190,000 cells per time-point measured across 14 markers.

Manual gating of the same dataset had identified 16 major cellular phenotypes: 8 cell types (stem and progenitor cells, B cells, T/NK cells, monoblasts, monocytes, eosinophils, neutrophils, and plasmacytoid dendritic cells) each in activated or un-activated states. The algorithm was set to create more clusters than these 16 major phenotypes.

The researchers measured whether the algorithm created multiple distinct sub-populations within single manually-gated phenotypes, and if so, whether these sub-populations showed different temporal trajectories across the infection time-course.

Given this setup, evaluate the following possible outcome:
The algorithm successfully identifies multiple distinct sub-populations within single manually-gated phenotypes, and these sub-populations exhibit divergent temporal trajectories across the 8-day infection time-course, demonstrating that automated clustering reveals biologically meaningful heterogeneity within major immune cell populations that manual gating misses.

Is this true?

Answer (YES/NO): YES